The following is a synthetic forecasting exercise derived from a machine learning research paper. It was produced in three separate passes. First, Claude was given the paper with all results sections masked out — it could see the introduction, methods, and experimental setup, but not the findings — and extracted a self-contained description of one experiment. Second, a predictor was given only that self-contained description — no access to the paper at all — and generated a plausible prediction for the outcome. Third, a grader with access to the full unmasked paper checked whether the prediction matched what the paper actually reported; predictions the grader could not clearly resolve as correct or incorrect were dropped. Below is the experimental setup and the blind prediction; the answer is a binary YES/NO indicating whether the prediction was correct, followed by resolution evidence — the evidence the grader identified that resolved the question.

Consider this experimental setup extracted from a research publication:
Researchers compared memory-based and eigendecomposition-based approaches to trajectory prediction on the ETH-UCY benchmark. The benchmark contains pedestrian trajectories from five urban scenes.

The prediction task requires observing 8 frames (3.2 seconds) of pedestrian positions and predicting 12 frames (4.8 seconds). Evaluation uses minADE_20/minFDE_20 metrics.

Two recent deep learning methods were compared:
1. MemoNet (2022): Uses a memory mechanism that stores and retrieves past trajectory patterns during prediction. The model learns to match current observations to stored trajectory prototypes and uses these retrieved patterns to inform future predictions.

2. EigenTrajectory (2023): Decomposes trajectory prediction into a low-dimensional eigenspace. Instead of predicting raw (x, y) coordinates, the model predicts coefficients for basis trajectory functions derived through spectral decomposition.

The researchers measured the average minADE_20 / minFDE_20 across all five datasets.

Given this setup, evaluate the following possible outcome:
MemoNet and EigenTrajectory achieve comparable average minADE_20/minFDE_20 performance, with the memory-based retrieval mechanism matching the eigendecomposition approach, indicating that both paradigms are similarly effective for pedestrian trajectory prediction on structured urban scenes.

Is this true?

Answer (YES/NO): YES